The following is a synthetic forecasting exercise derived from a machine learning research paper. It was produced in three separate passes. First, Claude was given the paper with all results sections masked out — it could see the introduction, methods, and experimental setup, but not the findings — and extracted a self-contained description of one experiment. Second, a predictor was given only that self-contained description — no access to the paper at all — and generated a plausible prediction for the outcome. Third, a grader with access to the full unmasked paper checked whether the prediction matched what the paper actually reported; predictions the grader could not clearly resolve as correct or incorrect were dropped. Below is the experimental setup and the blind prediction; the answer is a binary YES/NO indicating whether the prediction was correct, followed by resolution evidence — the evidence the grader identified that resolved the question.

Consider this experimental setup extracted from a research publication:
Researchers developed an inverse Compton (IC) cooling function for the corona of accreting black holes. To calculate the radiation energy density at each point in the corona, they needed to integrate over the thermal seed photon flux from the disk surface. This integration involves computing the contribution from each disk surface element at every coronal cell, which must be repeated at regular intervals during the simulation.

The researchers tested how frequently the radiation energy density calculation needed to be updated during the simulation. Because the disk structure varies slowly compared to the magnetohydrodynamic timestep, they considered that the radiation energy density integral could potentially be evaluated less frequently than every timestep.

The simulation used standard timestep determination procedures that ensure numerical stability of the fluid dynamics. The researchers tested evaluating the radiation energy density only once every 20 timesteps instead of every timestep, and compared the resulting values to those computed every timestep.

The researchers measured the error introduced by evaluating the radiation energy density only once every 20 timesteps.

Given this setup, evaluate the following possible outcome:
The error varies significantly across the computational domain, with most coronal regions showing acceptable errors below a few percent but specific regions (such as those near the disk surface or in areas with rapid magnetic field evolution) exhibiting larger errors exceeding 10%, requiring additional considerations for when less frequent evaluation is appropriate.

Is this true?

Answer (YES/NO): NO